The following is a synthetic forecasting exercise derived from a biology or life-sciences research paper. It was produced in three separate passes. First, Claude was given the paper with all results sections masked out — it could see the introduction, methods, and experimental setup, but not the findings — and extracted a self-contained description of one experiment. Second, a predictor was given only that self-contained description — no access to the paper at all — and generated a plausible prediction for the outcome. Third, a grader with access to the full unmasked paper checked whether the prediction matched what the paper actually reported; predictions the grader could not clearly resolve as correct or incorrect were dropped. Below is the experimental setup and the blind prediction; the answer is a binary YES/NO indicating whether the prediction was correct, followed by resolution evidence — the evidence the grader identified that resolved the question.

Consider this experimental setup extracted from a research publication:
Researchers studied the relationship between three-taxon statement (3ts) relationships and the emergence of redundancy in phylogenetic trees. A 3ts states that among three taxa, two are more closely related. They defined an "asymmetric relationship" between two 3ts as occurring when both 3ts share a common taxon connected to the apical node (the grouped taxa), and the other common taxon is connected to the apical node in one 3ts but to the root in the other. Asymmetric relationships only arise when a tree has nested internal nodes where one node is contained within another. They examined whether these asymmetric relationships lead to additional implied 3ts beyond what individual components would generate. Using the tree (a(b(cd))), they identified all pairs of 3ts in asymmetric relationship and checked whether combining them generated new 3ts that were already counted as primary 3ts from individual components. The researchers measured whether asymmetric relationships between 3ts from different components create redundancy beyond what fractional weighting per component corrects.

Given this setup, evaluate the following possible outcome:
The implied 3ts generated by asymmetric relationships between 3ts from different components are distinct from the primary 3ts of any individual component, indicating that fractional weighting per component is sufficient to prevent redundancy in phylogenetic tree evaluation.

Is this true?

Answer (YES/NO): NO